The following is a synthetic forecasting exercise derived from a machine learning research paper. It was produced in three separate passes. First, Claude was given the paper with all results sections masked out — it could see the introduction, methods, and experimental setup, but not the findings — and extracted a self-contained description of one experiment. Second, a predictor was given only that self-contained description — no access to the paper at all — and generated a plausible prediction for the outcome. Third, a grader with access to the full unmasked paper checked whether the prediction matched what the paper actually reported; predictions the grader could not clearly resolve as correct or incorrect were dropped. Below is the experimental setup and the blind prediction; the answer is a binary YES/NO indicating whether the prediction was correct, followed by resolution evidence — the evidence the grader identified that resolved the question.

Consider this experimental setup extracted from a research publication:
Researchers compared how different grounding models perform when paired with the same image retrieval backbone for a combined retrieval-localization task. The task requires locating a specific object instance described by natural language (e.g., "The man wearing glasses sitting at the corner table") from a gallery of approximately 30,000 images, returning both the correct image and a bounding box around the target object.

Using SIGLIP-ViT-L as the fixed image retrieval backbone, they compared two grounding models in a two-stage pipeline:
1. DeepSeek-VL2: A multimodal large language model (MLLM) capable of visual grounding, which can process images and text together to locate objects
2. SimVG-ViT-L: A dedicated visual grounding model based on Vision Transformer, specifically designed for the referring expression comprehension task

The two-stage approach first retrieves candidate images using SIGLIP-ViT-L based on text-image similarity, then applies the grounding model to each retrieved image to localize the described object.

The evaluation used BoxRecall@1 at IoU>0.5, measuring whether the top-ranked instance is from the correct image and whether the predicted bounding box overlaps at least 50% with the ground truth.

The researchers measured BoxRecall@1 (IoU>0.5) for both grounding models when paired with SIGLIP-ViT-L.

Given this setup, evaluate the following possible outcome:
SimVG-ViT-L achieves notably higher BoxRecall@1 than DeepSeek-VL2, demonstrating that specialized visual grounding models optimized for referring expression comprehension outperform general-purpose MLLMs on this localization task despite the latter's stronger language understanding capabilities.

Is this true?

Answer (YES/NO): NO